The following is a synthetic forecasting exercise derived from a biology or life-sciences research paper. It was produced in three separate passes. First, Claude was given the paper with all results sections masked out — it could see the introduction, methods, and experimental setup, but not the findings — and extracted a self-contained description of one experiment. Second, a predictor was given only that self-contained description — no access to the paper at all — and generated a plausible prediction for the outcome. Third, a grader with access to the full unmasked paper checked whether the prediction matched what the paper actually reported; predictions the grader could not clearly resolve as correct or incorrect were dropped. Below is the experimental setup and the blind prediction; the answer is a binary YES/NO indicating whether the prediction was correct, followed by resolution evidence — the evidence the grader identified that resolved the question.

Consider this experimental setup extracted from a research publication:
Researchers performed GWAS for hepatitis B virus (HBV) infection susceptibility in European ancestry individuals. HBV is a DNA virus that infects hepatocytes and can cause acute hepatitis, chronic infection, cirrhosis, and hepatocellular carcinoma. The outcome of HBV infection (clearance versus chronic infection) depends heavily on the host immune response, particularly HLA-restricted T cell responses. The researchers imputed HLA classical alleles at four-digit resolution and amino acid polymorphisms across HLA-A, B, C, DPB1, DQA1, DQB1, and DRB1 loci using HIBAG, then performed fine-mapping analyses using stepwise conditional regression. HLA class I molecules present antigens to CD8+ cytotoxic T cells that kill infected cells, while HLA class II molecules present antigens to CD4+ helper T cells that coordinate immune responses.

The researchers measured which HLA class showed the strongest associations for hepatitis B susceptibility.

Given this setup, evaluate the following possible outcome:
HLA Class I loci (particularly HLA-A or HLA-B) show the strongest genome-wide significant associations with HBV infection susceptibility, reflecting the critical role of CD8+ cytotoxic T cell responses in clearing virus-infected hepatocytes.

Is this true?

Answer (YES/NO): NO